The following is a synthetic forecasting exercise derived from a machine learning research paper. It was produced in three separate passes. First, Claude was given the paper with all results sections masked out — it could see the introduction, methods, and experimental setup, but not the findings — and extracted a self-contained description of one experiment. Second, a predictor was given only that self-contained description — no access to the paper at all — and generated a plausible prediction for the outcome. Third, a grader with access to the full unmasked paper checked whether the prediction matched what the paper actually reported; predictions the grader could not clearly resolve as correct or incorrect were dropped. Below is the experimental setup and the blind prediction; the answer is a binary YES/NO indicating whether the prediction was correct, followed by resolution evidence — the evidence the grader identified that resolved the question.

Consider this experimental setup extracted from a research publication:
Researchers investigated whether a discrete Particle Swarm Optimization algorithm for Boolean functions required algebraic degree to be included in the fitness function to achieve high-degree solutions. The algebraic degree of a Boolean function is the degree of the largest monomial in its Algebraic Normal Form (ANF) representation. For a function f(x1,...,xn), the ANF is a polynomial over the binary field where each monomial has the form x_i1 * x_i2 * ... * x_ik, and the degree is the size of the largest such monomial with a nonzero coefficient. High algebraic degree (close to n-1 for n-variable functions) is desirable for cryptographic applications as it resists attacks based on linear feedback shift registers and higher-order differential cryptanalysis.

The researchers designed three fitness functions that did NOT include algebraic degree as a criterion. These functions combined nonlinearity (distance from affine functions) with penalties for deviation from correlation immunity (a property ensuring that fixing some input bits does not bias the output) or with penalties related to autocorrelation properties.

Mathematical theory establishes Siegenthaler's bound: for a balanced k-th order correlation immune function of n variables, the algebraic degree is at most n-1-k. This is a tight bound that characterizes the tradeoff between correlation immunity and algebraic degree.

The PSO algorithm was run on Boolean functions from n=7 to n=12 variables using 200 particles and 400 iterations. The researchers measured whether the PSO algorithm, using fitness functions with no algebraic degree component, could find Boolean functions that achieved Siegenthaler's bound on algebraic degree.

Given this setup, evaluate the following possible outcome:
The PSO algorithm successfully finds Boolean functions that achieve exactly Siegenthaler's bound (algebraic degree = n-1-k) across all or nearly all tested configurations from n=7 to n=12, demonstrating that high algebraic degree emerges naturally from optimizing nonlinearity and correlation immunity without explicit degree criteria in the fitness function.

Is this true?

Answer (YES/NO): YES